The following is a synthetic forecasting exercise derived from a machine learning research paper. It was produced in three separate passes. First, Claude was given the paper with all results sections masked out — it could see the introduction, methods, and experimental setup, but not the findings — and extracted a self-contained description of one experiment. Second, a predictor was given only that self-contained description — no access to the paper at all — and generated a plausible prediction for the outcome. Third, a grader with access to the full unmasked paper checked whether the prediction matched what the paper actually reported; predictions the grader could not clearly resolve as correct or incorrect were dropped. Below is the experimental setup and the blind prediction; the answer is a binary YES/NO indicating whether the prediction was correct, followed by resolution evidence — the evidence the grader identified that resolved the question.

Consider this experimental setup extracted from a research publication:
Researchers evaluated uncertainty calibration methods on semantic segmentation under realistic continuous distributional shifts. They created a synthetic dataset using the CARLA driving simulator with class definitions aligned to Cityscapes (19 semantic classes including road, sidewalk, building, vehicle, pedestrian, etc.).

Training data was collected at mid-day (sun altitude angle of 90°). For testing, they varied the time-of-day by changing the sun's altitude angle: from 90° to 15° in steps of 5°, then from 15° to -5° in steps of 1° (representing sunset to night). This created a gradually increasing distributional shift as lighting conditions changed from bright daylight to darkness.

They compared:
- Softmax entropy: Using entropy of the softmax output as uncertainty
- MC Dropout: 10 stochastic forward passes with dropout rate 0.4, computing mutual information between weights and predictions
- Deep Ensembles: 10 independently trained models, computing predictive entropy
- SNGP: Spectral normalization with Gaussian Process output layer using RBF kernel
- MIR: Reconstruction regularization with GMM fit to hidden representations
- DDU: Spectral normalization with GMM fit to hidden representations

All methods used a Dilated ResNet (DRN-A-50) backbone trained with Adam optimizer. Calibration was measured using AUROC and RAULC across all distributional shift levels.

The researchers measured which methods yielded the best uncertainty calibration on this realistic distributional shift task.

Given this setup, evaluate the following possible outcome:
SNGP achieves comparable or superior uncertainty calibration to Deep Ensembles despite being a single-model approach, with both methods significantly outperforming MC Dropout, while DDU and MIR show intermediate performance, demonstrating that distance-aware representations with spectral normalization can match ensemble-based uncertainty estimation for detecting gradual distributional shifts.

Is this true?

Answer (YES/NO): NO